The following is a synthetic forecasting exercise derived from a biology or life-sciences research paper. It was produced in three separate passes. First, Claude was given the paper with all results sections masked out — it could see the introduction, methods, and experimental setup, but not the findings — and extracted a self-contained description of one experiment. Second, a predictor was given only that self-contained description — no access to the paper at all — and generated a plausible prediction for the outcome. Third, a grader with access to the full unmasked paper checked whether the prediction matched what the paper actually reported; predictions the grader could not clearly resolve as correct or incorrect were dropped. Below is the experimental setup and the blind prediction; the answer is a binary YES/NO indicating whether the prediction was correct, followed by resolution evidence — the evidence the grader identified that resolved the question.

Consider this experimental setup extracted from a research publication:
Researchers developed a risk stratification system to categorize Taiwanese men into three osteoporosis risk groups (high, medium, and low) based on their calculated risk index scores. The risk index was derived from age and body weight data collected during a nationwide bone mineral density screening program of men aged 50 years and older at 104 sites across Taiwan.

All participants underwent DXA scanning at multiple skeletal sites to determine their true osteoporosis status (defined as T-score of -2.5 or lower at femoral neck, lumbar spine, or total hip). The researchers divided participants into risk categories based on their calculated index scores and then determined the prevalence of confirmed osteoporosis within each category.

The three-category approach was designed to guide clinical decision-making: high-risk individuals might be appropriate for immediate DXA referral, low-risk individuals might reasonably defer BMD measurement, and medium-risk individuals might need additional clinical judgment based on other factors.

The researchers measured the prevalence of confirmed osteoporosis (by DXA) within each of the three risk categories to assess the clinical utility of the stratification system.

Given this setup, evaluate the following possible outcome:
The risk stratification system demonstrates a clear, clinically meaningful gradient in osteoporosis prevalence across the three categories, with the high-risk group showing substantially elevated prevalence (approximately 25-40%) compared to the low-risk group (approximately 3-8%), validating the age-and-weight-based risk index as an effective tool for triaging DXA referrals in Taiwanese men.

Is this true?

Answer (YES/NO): NO